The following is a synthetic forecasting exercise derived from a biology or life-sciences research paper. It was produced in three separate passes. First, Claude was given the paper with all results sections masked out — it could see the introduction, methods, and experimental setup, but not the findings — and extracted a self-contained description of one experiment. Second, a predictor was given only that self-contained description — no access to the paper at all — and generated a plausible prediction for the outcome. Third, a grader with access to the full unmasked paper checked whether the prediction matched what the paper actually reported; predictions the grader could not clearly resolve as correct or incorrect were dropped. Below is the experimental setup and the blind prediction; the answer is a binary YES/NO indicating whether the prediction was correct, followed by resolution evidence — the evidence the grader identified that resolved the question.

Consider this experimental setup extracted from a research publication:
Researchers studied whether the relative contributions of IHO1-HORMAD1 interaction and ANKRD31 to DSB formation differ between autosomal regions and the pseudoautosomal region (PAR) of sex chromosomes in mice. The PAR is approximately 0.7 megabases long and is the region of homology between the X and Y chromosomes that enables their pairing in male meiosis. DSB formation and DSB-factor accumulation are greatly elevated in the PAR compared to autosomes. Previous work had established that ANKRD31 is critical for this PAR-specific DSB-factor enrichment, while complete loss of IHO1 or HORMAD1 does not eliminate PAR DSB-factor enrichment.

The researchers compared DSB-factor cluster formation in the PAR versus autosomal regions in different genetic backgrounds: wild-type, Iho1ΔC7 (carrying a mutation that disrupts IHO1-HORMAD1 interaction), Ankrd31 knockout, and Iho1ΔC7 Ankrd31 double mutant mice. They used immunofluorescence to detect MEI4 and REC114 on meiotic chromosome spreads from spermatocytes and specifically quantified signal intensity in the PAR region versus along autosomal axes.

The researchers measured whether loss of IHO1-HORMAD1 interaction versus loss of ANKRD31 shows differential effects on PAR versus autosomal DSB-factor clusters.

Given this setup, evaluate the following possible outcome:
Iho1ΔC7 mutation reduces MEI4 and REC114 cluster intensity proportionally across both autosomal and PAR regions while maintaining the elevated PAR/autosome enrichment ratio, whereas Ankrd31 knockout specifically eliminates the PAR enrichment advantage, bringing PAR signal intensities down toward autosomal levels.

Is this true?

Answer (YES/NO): NO